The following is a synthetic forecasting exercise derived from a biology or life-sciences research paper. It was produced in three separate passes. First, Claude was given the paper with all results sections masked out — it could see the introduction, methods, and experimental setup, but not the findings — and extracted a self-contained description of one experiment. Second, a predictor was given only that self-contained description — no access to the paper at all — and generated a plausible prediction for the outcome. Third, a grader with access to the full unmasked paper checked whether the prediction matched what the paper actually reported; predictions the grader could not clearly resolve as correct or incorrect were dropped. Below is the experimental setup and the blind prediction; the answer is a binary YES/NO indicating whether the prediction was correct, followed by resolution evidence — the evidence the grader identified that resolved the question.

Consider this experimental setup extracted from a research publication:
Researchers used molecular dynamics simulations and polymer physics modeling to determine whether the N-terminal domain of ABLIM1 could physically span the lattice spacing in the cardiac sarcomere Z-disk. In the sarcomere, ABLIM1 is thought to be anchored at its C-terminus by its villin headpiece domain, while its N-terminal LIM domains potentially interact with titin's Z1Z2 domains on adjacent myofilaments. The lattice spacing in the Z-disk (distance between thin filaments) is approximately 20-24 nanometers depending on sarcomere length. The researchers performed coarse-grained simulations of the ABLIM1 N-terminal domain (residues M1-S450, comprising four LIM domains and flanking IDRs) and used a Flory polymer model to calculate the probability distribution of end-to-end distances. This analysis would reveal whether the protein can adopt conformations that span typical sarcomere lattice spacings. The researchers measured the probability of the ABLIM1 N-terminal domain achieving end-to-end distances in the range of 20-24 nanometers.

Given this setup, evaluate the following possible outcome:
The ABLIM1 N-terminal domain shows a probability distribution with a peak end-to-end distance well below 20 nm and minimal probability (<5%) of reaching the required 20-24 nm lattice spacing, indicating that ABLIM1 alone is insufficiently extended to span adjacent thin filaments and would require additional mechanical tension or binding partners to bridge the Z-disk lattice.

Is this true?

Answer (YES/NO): NO